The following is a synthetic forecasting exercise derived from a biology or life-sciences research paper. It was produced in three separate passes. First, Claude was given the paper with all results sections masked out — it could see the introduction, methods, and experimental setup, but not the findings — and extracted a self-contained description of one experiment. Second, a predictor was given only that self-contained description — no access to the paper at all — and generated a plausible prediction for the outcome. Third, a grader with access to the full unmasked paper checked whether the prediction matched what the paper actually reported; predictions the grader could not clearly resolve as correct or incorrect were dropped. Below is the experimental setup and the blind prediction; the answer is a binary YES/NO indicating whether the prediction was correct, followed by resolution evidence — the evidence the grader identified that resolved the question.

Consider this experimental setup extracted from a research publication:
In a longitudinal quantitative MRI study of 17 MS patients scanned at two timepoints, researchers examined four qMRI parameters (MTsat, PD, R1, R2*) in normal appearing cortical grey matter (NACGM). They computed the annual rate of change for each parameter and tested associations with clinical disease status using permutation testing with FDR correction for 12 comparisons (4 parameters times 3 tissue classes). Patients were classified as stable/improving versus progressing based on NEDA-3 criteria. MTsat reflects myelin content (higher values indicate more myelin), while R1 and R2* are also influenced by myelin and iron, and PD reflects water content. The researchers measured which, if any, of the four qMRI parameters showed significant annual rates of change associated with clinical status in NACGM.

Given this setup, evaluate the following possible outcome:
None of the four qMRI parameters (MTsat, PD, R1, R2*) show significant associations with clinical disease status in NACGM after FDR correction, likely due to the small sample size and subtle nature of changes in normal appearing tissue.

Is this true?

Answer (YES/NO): NO